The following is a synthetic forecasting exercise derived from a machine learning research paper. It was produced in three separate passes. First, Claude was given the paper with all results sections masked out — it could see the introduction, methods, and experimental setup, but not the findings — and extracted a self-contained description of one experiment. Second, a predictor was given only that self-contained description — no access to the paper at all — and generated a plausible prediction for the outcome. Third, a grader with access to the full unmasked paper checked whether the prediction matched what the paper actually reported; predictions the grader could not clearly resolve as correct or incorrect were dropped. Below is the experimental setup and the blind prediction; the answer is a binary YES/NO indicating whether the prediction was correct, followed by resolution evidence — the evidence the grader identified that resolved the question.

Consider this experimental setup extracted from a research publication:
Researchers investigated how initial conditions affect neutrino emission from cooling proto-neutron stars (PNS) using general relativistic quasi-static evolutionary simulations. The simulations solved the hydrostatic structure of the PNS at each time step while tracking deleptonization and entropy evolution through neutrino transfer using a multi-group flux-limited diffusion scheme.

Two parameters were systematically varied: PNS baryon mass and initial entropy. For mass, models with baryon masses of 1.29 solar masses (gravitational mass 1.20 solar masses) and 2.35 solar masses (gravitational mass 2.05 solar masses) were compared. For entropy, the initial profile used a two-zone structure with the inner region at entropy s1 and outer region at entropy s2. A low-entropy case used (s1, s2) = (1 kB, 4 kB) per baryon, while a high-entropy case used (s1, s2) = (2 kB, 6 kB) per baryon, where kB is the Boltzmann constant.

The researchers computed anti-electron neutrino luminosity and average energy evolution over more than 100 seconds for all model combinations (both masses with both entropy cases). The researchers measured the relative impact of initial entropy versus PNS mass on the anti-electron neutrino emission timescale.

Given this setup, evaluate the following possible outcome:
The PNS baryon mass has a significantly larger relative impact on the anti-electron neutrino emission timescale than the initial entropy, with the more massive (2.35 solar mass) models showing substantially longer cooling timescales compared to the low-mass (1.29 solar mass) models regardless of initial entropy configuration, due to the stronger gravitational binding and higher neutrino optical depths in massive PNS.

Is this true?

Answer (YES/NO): YES